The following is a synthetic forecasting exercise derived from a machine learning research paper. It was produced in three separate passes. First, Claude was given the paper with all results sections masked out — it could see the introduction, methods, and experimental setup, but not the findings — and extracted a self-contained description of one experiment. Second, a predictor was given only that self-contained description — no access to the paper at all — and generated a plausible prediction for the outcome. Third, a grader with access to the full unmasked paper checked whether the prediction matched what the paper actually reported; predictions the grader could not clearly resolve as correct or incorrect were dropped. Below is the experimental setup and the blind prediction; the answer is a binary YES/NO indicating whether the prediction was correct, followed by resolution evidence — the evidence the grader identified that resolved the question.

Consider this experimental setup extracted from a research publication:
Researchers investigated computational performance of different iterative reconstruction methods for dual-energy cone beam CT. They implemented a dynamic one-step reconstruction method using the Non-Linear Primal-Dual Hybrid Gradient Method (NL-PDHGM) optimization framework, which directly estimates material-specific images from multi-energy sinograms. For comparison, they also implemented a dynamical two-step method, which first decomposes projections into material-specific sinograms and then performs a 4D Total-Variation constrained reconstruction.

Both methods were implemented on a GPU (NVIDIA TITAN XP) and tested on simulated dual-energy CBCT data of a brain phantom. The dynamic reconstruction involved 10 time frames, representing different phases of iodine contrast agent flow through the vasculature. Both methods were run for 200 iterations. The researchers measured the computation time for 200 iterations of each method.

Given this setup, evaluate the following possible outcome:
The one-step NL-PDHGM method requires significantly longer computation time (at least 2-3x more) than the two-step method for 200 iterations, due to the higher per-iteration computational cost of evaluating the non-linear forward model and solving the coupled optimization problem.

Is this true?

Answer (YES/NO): NO